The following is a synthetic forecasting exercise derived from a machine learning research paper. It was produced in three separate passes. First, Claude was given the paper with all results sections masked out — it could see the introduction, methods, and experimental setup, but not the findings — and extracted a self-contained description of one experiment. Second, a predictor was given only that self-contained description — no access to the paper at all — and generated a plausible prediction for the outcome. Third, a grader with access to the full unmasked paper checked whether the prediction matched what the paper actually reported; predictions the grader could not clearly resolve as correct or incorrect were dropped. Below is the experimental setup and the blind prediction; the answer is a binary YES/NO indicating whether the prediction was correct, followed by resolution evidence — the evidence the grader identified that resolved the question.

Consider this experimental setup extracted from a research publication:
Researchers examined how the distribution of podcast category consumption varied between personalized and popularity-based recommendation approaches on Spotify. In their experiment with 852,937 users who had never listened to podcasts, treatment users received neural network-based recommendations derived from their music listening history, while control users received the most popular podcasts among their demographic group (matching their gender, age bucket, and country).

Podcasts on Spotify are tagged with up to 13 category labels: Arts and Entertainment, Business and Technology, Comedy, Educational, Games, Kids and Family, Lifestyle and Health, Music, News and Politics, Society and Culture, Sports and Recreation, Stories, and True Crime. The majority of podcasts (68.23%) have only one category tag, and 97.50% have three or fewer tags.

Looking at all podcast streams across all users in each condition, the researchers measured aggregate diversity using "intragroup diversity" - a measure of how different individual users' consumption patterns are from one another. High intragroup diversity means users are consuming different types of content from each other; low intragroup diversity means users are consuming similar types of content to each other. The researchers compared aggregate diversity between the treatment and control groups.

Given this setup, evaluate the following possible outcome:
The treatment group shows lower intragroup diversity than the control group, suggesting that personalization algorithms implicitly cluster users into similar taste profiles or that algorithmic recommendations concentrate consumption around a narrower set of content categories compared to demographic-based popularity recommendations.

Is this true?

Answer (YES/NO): NO